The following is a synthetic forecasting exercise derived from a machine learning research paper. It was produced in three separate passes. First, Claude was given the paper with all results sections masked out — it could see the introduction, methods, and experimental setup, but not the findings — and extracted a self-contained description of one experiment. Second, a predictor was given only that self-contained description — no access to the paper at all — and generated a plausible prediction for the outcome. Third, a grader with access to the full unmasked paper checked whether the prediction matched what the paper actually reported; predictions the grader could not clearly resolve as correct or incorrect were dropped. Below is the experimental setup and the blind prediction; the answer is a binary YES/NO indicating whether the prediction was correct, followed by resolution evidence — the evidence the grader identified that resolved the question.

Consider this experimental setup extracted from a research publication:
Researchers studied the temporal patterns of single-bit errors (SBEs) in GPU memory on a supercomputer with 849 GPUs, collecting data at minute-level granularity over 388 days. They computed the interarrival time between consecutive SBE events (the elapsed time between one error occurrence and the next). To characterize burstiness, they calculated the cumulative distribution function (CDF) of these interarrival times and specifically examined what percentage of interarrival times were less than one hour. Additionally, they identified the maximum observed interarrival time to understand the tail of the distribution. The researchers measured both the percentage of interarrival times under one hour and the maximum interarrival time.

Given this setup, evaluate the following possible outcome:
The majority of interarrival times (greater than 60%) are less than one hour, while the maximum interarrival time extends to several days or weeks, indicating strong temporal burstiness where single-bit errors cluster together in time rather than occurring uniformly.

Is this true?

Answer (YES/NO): YES